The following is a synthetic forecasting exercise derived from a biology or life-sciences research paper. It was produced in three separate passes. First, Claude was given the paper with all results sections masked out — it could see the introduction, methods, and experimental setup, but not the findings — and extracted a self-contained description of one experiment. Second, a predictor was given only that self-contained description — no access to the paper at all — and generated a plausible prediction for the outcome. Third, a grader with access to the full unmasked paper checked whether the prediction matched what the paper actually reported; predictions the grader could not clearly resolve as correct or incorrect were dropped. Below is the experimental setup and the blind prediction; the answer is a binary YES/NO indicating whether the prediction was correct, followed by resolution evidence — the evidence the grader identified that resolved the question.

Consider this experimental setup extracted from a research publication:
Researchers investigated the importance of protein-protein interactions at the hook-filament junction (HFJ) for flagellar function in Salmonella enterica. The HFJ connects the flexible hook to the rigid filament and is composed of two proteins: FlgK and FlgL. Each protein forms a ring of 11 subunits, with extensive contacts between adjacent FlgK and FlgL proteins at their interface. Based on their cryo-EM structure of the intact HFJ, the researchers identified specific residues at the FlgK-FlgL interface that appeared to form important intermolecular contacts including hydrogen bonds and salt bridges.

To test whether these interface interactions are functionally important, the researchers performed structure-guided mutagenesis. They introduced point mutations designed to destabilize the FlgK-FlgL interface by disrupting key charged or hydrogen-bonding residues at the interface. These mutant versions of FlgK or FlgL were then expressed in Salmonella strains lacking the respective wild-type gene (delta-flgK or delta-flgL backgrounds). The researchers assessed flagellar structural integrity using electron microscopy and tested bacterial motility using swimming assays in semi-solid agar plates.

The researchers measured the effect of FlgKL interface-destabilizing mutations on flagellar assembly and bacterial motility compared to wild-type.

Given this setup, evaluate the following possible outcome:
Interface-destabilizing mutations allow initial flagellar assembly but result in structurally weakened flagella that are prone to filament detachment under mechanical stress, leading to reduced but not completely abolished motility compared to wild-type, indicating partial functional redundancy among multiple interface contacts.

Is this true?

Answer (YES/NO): YES